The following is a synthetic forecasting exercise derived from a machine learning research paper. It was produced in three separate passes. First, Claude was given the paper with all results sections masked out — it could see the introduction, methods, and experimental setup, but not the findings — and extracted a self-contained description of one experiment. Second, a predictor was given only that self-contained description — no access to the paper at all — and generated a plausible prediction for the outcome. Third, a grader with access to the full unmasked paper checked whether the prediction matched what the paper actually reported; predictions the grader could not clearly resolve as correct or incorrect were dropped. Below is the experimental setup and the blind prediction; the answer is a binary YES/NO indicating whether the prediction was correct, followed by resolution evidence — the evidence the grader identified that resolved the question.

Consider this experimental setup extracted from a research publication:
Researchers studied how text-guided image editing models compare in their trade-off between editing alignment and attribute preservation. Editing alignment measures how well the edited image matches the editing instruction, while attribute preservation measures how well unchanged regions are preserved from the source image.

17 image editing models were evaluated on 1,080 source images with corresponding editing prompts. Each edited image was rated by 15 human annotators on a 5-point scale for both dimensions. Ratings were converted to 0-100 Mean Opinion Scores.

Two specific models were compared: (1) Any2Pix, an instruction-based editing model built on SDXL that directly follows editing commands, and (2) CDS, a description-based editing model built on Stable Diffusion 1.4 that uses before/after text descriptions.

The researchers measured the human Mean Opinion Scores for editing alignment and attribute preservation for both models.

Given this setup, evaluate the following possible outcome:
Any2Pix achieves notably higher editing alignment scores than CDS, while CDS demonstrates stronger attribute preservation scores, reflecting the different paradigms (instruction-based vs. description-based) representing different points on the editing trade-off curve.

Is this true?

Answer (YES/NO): YES